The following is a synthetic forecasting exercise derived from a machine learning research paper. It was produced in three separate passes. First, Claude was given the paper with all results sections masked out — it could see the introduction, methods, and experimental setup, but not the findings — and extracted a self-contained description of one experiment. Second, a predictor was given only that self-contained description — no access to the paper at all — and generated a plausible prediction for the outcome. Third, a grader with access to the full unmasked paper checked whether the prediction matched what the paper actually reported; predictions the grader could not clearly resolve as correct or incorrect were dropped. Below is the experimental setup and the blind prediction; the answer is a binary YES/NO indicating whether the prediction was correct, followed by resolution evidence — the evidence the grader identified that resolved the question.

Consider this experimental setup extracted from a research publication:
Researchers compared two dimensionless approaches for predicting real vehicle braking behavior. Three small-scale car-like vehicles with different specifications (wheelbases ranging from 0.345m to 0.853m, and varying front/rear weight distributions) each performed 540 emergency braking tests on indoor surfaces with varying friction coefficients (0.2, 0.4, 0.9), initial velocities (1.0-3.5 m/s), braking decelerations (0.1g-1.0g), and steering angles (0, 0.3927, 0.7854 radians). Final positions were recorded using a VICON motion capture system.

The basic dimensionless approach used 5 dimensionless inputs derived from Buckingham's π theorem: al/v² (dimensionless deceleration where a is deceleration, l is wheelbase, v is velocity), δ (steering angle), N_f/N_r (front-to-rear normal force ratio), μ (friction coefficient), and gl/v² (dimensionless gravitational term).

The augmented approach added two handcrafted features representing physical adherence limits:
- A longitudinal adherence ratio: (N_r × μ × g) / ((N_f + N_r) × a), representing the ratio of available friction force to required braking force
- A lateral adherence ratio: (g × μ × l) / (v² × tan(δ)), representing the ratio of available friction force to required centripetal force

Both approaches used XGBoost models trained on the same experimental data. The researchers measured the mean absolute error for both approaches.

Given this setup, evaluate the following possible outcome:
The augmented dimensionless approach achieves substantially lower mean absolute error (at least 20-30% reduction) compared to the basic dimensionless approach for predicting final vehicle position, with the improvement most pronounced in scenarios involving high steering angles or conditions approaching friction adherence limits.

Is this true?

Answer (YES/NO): NO